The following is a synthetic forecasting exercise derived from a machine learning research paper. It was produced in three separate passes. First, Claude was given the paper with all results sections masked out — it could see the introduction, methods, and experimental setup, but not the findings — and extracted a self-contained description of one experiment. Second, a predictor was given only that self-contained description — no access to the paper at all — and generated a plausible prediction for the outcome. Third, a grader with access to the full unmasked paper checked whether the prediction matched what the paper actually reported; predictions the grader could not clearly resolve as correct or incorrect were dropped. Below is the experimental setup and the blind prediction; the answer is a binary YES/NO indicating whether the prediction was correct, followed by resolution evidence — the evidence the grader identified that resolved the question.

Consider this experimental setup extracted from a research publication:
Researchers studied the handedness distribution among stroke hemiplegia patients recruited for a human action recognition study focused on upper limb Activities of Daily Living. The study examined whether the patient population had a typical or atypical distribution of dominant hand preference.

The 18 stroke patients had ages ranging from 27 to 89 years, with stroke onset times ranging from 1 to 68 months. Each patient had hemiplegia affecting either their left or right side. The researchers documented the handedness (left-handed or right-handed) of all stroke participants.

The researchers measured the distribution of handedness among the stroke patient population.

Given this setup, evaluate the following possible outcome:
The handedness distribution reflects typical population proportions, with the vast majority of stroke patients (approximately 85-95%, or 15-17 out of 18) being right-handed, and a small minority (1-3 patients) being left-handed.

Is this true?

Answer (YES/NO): NO